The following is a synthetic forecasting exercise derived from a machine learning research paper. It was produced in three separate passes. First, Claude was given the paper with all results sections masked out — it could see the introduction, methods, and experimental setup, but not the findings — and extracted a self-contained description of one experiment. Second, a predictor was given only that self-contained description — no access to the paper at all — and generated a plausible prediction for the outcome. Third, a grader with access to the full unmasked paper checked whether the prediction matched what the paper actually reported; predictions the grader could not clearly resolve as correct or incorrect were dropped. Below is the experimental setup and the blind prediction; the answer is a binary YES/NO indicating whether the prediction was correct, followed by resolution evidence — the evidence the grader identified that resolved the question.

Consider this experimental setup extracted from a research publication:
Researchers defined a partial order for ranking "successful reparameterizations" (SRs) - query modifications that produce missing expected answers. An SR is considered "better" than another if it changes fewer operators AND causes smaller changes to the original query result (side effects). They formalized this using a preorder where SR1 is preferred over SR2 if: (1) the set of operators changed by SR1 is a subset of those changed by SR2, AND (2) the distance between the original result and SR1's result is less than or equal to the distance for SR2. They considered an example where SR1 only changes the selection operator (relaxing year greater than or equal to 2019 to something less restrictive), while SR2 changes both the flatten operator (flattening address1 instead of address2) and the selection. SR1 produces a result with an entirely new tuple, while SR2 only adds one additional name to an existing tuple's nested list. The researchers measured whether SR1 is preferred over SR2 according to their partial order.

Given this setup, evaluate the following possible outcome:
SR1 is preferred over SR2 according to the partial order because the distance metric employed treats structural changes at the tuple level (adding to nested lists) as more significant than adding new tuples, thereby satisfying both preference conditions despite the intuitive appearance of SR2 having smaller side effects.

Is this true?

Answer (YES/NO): NO